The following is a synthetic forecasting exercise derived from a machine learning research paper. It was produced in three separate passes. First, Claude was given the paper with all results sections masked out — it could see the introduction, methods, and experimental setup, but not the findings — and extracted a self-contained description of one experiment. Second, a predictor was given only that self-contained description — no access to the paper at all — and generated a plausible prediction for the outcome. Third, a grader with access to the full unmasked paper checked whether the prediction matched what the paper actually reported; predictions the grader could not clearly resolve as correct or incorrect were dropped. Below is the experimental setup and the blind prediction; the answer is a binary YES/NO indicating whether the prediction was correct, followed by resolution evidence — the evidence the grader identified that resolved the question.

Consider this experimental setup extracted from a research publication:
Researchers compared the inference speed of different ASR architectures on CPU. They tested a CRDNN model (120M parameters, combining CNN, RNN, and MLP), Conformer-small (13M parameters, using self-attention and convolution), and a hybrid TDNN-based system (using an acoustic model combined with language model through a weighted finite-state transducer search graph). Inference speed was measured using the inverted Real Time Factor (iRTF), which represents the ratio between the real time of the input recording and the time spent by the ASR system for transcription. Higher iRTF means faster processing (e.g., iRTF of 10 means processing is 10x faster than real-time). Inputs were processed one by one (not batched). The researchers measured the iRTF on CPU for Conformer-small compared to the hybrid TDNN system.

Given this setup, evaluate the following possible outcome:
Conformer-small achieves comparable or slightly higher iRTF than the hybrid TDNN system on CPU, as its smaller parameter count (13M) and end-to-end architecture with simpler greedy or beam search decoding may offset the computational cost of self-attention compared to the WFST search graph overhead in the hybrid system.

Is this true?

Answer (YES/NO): NO